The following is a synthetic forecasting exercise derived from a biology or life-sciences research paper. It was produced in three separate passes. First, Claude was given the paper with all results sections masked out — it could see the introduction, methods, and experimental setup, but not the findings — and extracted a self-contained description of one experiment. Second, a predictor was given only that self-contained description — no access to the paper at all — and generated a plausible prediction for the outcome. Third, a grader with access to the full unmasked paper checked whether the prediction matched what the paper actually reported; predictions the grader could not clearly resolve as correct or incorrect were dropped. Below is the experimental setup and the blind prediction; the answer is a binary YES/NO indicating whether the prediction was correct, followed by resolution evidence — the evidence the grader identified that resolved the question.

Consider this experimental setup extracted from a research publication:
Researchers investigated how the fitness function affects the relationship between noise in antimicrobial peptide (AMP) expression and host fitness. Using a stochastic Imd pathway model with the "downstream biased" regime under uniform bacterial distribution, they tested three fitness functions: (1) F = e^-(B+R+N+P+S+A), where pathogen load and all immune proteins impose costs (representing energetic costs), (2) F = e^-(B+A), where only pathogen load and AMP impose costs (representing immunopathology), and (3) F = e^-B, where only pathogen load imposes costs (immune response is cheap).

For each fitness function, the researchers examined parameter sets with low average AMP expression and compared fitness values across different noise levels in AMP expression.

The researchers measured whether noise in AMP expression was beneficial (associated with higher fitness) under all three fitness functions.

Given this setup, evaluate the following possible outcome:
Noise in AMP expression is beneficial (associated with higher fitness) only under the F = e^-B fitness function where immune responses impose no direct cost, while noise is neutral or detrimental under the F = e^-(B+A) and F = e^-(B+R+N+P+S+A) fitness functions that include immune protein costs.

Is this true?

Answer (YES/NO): NO